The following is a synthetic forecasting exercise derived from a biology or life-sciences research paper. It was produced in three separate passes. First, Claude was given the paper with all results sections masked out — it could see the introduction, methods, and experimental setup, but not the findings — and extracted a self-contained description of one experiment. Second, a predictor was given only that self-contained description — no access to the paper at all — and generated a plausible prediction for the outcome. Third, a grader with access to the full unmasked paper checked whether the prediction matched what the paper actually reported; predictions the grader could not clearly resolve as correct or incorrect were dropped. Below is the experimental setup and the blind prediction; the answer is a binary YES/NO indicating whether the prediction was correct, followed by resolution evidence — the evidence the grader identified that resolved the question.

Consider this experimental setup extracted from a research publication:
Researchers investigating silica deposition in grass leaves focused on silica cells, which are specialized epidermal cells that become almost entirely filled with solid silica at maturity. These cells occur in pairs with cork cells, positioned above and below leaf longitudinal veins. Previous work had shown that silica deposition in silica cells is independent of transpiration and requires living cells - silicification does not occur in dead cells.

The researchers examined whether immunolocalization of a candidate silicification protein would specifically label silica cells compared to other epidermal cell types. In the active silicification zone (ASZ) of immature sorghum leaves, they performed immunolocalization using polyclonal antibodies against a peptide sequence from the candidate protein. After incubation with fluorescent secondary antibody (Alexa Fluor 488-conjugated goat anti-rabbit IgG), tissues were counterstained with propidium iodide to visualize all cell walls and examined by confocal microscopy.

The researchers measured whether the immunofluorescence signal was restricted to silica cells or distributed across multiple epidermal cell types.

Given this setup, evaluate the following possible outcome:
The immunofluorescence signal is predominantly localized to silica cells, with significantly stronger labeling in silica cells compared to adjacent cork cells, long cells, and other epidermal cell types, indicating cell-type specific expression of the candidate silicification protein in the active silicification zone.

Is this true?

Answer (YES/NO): YES